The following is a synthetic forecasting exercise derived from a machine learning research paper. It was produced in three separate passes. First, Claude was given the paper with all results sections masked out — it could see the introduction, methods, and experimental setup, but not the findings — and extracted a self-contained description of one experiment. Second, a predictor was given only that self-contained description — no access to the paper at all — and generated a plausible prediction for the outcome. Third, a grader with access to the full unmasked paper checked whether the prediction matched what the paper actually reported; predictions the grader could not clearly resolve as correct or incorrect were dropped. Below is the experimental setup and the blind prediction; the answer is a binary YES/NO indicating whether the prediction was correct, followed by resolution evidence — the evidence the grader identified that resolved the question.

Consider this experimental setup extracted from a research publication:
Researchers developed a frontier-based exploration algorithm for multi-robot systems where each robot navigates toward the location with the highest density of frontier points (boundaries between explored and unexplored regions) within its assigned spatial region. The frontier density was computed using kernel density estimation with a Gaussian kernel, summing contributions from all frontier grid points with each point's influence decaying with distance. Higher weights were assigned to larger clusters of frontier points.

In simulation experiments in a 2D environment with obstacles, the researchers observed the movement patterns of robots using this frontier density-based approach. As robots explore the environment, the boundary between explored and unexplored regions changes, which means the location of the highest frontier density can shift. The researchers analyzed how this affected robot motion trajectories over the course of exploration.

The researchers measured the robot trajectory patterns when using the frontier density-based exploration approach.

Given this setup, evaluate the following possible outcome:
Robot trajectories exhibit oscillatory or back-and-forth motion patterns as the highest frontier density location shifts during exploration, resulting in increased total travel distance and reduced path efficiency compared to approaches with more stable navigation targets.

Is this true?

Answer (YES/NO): YES